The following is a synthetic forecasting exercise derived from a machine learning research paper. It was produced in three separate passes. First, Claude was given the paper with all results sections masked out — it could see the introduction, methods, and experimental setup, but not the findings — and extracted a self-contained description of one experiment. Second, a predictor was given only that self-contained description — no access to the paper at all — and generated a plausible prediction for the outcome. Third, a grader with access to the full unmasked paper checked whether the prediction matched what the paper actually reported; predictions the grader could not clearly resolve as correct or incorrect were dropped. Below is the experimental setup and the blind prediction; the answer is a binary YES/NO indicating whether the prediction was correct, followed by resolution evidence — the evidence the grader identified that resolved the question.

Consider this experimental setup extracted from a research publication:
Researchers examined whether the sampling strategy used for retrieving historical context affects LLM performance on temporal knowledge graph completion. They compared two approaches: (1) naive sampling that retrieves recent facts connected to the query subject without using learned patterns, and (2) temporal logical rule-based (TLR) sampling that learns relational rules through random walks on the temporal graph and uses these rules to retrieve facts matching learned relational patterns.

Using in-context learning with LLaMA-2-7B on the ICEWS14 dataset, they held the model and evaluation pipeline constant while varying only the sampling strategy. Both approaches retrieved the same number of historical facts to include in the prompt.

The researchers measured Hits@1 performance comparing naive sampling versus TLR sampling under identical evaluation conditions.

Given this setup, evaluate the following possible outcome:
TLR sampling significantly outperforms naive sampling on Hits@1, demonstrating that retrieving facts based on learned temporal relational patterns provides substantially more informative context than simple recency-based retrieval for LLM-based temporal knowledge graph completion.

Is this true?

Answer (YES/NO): NO